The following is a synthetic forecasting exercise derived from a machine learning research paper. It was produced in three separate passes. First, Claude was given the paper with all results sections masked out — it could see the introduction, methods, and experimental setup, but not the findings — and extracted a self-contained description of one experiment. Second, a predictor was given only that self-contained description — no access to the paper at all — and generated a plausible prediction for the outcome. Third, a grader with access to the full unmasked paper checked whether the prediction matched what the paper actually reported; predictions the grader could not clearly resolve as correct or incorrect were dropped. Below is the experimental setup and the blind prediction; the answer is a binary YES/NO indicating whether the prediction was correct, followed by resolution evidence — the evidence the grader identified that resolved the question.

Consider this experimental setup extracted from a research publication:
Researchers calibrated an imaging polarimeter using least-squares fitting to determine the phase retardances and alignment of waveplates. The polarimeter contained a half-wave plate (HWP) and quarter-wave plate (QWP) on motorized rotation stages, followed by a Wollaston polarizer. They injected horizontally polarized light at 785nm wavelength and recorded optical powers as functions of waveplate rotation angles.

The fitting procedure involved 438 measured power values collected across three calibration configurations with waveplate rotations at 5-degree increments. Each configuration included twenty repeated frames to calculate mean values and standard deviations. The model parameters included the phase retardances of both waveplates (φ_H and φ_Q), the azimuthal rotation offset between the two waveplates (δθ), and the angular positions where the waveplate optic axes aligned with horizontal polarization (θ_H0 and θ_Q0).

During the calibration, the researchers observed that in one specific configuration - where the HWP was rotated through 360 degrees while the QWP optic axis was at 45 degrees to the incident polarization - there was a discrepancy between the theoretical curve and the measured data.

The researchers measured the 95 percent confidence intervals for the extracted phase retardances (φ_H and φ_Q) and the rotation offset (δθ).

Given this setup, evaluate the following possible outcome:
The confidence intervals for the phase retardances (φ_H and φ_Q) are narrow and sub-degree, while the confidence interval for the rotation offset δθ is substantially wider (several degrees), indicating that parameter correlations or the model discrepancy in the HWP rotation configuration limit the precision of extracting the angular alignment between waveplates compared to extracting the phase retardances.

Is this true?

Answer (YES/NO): NO